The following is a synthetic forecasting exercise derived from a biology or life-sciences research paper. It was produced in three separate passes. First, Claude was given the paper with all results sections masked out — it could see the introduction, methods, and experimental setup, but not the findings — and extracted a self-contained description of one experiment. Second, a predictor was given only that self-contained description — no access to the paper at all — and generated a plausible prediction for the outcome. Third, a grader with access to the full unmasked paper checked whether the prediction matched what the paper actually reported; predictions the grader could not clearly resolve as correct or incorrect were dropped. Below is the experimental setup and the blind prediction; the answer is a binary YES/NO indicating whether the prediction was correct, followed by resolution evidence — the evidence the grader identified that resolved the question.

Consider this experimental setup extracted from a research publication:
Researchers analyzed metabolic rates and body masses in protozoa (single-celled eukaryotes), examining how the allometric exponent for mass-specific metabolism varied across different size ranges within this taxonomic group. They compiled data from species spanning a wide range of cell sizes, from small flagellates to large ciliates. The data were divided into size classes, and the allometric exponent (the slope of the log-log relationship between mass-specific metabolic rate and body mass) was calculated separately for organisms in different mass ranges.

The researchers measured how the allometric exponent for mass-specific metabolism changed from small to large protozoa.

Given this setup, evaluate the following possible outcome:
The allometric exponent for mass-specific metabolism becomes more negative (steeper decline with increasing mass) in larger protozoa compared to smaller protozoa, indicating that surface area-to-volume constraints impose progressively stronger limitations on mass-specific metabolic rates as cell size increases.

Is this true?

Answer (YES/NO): NO